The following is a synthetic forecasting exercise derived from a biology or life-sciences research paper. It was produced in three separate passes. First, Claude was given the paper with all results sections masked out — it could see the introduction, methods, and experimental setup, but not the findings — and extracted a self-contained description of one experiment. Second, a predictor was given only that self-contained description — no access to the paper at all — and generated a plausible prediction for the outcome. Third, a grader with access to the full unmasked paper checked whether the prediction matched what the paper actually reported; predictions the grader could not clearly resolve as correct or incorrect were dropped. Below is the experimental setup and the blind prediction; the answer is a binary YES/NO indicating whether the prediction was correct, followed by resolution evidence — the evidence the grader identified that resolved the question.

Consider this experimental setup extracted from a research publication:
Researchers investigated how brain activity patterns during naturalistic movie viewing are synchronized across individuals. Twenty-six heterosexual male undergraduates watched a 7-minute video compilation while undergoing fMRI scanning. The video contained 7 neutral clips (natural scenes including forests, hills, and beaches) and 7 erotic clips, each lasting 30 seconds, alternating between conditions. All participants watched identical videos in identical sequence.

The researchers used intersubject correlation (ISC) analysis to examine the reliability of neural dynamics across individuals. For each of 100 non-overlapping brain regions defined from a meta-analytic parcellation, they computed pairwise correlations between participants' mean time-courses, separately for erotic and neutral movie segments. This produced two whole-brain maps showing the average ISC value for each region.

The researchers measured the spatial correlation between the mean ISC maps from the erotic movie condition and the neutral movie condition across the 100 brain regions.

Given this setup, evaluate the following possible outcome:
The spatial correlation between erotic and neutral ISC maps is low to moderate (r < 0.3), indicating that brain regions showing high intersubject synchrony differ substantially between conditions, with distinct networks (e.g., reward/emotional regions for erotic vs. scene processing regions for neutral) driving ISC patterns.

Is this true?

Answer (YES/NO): NO